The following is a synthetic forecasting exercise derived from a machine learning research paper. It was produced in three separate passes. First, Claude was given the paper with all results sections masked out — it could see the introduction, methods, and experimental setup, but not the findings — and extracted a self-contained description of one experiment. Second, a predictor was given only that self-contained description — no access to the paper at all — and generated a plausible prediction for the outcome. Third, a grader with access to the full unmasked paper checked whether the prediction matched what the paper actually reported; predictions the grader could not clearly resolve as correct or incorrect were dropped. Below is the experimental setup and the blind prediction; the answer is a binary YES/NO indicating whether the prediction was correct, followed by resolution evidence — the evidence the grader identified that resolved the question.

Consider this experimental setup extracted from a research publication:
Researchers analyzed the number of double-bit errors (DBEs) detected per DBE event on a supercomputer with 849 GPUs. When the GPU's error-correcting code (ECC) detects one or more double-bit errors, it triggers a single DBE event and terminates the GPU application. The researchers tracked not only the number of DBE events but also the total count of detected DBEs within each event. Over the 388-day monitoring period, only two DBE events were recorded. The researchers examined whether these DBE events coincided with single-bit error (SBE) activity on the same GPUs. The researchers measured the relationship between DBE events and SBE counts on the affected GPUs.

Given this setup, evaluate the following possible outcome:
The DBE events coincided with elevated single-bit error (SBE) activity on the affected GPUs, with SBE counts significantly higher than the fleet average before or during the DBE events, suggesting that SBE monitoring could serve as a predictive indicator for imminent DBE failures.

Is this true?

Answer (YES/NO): NO